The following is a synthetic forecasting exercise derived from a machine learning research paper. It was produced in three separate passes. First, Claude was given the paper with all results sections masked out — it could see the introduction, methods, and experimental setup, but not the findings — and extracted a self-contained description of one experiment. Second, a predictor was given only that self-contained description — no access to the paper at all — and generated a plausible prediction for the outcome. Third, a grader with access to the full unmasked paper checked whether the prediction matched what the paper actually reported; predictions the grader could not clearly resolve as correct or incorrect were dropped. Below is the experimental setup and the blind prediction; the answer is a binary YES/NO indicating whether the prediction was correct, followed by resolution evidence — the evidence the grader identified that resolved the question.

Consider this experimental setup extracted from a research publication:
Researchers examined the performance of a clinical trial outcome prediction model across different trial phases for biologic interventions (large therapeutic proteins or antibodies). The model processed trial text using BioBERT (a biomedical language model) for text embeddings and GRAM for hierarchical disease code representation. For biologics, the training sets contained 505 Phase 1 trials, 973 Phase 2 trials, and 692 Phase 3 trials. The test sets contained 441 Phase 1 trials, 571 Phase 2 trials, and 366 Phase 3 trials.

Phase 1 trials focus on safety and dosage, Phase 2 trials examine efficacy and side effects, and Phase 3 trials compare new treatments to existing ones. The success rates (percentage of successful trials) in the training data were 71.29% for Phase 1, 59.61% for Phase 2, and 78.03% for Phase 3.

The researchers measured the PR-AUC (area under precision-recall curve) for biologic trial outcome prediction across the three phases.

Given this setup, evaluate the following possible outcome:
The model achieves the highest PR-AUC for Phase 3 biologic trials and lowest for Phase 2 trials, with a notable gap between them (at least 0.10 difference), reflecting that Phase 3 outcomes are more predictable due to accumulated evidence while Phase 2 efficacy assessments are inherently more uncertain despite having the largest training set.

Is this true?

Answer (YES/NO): YES